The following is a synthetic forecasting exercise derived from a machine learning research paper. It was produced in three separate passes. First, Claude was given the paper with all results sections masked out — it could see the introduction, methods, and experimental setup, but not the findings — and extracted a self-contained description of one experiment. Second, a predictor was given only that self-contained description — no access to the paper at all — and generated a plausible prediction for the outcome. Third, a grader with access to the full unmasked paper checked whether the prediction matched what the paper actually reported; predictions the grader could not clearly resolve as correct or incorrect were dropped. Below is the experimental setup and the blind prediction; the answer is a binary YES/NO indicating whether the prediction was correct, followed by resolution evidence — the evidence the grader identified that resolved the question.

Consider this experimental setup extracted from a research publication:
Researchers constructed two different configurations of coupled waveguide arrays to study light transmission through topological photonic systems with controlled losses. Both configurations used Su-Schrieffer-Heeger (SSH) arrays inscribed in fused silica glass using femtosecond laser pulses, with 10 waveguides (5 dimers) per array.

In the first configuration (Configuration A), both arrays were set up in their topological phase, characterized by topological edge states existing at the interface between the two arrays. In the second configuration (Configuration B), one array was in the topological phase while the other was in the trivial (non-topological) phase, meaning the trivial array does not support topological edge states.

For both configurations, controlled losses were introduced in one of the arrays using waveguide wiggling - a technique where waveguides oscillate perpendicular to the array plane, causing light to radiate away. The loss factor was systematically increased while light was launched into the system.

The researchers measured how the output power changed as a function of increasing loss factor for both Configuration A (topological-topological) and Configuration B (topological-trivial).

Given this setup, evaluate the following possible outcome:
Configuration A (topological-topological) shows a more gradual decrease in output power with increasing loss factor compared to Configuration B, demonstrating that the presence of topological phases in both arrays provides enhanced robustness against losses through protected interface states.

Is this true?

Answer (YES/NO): NO